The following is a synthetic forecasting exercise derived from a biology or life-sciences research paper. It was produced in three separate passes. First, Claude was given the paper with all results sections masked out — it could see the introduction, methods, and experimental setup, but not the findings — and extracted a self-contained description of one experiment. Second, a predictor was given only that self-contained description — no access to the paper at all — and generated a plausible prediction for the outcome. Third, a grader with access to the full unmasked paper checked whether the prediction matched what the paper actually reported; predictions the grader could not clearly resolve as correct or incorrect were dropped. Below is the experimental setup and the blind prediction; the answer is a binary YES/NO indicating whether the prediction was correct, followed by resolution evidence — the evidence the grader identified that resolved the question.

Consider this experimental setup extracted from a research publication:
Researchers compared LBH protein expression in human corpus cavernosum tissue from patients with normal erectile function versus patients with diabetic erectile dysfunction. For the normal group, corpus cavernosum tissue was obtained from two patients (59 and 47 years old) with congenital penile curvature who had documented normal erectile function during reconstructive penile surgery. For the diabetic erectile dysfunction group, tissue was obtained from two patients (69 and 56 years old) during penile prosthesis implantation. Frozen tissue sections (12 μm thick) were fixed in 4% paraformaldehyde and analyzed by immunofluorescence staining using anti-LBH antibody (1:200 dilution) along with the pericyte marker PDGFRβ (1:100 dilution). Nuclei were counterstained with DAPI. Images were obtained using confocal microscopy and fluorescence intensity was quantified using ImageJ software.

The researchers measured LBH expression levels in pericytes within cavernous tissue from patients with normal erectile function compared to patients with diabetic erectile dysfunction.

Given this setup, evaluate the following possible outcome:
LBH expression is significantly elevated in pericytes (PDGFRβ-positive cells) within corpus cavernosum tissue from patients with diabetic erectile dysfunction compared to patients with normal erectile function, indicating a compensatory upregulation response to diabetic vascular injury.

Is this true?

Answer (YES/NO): NO